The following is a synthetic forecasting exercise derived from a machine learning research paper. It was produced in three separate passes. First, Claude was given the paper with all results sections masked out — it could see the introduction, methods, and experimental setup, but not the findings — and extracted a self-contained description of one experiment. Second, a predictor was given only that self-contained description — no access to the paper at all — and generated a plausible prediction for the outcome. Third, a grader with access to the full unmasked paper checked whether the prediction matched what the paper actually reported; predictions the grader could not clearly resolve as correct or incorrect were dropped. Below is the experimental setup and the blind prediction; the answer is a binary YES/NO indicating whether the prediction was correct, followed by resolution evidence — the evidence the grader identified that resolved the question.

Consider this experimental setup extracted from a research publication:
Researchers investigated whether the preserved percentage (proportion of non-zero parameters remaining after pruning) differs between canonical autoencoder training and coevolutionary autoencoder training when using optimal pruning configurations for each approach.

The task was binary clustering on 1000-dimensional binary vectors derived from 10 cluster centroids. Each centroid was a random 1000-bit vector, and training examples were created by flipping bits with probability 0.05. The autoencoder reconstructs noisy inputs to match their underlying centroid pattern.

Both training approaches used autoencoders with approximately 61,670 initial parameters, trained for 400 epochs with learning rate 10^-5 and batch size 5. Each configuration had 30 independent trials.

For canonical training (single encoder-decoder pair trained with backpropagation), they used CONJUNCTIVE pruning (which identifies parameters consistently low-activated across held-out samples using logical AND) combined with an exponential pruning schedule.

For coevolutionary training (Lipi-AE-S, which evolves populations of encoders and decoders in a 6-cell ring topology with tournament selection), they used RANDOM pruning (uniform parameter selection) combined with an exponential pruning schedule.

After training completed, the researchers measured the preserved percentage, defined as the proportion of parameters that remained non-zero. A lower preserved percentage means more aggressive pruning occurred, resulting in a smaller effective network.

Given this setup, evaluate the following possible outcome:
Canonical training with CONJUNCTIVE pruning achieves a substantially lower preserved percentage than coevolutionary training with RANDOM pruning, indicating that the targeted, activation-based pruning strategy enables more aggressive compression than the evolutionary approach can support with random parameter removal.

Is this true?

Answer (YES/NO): YES